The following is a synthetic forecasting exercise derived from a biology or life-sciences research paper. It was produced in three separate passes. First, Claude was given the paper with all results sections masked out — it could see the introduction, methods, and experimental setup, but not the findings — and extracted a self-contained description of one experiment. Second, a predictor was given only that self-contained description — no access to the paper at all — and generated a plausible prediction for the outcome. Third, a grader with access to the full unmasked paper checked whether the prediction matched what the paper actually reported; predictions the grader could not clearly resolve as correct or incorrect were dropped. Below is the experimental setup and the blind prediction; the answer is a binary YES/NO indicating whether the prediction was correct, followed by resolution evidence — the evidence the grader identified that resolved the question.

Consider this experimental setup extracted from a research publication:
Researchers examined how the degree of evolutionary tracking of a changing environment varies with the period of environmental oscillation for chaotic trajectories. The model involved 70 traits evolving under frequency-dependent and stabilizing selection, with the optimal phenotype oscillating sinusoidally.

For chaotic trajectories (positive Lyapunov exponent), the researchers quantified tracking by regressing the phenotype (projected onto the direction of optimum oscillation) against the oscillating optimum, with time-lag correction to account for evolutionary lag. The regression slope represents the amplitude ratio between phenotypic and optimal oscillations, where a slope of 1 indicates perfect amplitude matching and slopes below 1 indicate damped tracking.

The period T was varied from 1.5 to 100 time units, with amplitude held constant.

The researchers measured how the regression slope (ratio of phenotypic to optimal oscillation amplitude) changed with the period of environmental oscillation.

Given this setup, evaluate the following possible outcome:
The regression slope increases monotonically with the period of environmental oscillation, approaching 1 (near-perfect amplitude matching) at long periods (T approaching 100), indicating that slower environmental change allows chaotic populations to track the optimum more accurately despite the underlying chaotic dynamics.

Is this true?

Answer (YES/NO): YES